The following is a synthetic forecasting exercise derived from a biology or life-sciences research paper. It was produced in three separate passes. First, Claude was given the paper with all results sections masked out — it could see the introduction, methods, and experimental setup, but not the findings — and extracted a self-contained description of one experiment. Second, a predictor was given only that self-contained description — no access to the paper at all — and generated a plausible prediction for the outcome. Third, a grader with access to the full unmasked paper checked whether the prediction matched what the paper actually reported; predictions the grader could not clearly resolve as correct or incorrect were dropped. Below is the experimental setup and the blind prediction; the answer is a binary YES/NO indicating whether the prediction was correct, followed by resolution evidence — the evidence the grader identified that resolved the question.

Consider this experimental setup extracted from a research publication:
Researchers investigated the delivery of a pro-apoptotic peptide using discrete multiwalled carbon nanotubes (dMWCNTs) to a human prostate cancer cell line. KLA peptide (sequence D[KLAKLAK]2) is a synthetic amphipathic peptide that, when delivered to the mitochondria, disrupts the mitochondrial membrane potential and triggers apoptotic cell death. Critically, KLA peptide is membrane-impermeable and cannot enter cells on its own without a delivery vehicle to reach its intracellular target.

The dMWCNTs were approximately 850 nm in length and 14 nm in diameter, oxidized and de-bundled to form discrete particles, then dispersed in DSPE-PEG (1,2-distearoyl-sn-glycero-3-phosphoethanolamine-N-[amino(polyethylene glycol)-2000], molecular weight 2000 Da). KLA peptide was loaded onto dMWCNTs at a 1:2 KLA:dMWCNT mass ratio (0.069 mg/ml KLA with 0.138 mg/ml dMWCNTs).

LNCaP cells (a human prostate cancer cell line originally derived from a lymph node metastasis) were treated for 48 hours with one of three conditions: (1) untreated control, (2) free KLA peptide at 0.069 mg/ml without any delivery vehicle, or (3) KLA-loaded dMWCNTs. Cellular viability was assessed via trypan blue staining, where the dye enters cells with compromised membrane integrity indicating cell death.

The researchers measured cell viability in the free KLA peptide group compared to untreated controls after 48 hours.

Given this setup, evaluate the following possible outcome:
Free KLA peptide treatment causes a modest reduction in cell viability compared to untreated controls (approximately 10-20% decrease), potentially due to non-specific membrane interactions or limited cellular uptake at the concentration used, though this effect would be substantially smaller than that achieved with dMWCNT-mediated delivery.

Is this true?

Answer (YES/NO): NO